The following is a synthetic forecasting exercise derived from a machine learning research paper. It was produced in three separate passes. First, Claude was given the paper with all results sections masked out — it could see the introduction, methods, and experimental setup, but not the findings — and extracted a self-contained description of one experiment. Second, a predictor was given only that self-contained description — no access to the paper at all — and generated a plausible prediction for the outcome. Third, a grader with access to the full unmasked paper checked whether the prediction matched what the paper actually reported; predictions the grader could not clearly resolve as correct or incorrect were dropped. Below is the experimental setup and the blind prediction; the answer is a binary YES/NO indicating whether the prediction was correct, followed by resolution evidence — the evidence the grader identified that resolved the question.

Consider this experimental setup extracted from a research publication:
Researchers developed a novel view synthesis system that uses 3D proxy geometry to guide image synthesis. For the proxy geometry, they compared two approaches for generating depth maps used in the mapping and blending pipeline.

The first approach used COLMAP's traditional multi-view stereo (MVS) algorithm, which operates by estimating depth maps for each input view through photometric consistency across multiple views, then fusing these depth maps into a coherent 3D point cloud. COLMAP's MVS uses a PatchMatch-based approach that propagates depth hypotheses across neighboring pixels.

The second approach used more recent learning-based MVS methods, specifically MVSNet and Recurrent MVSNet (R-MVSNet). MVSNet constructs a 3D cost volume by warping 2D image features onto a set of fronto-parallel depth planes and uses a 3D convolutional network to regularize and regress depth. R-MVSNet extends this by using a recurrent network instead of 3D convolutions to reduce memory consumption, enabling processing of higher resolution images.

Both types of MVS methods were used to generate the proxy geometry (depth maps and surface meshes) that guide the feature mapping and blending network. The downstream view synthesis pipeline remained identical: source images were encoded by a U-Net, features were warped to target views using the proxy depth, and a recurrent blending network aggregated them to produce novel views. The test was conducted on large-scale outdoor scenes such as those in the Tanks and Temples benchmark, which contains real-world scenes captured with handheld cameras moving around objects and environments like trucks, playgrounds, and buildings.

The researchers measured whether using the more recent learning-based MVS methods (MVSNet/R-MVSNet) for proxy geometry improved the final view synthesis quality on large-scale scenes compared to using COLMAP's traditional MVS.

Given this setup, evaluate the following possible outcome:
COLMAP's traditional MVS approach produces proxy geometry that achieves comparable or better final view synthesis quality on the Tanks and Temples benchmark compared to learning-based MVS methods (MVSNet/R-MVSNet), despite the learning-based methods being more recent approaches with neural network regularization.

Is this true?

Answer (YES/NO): YES